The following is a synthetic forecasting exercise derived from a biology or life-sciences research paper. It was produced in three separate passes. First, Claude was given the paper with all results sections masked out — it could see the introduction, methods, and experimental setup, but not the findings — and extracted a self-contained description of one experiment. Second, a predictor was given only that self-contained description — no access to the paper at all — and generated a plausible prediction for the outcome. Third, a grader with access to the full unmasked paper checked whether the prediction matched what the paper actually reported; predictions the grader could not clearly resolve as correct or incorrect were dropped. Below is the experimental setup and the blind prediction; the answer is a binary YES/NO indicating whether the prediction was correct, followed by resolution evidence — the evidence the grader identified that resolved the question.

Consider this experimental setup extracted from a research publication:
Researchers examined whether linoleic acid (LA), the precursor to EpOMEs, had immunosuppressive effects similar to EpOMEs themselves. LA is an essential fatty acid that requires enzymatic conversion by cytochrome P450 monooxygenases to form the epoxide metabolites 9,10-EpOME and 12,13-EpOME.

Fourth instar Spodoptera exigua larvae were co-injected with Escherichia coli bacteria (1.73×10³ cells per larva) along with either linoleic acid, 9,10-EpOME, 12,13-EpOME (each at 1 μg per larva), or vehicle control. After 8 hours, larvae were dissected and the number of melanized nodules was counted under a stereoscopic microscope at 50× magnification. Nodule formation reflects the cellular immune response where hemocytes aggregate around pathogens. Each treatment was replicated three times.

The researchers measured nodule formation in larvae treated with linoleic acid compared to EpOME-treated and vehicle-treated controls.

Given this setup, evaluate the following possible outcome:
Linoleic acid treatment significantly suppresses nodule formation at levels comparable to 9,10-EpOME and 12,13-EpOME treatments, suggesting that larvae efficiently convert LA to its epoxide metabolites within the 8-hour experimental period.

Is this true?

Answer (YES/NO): NO